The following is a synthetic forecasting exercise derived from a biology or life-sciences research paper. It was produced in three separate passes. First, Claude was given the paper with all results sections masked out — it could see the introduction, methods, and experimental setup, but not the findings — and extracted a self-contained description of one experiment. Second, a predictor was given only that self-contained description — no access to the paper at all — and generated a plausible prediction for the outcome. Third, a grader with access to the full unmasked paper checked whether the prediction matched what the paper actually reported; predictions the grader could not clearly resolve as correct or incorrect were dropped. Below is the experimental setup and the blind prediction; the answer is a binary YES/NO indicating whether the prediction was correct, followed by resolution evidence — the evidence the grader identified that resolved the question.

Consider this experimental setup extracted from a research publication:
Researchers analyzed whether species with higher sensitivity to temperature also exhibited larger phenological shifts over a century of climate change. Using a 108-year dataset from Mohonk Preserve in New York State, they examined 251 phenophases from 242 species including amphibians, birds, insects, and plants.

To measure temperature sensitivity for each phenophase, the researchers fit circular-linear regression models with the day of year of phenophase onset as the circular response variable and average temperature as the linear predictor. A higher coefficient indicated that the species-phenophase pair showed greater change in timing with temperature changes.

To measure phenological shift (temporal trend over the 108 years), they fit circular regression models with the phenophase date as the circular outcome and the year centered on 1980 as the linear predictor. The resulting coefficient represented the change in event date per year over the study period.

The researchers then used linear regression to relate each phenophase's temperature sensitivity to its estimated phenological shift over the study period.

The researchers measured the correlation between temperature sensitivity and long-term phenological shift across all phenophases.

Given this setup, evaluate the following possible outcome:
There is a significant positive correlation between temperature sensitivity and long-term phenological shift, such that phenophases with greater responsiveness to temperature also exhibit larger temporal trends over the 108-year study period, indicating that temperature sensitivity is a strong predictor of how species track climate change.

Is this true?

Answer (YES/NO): YES